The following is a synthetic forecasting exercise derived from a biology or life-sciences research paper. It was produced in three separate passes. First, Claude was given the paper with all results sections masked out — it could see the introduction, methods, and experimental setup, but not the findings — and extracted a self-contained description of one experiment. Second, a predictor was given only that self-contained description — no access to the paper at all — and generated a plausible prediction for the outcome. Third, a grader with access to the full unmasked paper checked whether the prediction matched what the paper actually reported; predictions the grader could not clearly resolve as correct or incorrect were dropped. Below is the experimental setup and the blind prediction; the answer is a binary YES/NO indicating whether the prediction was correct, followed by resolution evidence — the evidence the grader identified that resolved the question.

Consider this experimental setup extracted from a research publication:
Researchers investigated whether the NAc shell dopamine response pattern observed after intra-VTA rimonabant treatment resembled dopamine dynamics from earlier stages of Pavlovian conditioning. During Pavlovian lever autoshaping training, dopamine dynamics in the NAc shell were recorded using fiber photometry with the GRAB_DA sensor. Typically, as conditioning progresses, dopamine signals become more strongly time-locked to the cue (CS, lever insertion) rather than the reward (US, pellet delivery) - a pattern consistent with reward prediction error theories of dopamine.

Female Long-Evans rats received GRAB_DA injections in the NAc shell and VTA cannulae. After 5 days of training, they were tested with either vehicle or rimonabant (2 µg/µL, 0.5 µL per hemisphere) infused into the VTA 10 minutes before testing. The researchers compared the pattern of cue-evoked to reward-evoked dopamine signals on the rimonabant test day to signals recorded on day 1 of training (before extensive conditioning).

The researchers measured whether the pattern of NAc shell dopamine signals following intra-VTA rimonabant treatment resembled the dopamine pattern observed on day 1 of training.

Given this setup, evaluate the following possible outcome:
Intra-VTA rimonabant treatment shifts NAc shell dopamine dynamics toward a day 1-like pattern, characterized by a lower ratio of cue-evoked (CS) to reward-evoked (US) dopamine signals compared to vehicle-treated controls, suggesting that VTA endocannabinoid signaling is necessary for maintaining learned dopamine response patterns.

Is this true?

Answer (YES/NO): YES